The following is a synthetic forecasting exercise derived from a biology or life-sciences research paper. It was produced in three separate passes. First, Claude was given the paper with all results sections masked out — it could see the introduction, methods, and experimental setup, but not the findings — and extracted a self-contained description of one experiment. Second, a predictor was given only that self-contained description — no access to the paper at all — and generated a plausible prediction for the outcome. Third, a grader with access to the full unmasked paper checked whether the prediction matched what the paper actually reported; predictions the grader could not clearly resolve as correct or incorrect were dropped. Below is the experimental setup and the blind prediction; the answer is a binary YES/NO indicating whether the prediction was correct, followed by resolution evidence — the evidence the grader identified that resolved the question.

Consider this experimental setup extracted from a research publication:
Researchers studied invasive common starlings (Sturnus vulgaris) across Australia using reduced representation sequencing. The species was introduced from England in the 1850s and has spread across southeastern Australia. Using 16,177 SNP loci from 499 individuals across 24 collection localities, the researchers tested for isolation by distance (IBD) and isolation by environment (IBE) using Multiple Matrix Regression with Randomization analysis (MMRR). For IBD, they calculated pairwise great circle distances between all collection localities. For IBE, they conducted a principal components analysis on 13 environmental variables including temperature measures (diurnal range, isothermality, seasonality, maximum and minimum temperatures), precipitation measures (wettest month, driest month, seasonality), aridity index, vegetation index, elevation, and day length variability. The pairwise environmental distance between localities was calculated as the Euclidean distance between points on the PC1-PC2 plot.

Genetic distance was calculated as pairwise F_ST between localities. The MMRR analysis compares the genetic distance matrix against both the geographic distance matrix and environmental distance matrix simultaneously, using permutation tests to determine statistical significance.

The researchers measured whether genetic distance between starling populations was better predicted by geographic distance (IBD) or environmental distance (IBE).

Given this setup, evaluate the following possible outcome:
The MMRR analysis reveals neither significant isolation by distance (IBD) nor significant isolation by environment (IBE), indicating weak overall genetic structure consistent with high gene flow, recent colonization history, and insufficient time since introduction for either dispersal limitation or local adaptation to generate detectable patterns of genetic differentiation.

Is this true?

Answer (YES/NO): NO